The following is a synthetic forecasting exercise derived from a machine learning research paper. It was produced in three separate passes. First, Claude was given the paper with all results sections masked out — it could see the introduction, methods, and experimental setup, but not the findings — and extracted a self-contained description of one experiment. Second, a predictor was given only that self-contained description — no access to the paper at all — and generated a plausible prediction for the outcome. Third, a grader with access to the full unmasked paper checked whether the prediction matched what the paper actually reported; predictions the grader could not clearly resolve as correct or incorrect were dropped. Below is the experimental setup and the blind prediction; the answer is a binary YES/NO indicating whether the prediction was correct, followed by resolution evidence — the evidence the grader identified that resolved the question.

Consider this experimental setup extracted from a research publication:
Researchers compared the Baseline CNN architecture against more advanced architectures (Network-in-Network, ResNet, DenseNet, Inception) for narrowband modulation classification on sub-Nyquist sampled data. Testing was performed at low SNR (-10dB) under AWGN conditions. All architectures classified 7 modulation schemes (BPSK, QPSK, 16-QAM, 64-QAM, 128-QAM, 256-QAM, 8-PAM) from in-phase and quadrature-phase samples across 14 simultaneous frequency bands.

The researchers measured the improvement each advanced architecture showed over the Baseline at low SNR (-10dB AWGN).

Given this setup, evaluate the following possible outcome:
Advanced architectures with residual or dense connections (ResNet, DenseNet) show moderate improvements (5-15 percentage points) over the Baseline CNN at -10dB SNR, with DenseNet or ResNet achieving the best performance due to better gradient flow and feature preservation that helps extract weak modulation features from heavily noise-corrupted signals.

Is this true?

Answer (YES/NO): NO